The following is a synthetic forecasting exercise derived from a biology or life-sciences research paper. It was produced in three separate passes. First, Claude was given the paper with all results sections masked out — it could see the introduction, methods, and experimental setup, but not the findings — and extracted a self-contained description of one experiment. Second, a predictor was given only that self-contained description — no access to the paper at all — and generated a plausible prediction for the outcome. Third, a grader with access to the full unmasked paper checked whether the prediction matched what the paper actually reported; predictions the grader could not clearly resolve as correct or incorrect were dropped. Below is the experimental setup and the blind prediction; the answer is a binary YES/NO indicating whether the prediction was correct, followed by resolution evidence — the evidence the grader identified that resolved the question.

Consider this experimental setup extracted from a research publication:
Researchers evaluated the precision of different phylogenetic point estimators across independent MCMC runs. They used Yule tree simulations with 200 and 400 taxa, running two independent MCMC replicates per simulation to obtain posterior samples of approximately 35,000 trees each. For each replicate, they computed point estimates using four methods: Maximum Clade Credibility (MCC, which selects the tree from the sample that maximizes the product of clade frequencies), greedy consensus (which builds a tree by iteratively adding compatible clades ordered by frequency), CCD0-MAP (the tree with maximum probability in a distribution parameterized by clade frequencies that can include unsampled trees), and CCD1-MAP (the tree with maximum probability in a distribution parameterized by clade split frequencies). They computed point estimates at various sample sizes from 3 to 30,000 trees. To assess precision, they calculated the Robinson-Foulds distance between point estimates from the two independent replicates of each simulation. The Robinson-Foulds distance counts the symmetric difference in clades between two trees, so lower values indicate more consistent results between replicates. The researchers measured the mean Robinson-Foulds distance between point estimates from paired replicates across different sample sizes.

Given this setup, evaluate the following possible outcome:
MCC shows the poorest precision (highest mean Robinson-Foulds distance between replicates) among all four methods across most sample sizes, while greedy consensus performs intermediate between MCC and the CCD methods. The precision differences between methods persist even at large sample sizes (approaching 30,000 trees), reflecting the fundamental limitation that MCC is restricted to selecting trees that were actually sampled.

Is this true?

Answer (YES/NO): NO